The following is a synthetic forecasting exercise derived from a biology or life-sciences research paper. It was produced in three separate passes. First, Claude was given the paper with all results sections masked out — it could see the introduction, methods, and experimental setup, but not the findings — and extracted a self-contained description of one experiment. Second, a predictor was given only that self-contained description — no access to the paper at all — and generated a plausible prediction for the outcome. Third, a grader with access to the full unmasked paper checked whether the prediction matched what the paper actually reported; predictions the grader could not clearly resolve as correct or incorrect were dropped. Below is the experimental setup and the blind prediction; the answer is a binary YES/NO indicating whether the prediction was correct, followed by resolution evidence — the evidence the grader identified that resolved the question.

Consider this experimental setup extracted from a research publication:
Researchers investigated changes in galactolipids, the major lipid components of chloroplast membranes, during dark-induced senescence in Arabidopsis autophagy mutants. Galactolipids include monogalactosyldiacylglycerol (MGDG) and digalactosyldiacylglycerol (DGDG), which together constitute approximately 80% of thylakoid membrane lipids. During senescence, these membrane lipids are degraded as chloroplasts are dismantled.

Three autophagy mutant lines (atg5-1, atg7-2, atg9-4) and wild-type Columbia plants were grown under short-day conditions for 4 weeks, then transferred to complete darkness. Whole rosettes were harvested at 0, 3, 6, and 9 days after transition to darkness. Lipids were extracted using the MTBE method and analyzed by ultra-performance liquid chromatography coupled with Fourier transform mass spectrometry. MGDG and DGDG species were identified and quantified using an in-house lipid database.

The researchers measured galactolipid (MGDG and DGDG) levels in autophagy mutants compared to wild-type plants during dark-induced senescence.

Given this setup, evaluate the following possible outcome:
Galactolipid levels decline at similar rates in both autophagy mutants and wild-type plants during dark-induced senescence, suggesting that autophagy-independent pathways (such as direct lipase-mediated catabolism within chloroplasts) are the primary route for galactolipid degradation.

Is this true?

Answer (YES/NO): NO